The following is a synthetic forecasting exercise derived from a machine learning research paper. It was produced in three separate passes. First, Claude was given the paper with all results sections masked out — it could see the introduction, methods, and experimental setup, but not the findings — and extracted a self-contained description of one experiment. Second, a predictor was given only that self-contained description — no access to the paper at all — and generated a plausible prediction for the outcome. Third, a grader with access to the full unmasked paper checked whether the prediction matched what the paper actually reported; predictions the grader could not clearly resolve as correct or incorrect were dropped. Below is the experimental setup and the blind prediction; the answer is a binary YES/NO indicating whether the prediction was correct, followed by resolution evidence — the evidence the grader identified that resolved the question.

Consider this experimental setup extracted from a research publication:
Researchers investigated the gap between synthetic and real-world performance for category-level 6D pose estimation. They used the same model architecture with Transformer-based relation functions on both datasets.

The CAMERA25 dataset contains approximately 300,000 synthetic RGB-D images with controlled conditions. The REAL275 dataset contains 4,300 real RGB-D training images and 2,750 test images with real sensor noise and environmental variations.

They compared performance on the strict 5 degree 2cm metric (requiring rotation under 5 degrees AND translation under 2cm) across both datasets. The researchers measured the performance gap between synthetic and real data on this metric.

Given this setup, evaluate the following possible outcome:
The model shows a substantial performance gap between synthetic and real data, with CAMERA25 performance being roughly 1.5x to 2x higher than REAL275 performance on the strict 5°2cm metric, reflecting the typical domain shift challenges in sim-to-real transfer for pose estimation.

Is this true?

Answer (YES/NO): NO